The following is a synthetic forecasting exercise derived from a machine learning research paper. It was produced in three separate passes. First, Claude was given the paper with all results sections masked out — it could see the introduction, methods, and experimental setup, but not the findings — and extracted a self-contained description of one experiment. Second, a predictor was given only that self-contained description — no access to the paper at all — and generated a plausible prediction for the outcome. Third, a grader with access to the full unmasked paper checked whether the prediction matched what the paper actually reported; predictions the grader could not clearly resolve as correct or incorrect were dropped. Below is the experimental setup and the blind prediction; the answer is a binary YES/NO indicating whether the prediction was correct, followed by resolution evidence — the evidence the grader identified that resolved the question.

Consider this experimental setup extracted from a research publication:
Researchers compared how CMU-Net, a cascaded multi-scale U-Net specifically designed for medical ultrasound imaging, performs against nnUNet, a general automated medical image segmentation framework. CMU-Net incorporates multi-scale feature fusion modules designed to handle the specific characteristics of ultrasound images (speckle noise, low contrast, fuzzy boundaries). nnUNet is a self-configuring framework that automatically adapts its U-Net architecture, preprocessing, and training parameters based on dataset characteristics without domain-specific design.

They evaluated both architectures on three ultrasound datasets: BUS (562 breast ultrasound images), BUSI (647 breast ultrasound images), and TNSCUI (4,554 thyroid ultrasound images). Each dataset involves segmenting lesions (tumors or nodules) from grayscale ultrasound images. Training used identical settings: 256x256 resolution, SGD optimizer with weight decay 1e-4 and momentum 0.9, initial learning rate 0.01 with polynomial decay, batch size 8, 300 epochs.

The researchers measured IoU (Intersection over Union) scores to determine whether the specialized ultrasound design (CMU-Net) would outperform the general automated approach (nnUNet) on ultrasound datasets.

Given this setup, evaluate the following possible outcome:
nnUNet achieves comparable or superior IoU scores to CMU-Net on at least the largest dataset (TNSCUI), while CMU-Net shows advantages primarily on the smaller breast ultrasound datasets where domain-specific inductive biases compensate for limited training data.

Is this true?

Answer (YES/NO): NO